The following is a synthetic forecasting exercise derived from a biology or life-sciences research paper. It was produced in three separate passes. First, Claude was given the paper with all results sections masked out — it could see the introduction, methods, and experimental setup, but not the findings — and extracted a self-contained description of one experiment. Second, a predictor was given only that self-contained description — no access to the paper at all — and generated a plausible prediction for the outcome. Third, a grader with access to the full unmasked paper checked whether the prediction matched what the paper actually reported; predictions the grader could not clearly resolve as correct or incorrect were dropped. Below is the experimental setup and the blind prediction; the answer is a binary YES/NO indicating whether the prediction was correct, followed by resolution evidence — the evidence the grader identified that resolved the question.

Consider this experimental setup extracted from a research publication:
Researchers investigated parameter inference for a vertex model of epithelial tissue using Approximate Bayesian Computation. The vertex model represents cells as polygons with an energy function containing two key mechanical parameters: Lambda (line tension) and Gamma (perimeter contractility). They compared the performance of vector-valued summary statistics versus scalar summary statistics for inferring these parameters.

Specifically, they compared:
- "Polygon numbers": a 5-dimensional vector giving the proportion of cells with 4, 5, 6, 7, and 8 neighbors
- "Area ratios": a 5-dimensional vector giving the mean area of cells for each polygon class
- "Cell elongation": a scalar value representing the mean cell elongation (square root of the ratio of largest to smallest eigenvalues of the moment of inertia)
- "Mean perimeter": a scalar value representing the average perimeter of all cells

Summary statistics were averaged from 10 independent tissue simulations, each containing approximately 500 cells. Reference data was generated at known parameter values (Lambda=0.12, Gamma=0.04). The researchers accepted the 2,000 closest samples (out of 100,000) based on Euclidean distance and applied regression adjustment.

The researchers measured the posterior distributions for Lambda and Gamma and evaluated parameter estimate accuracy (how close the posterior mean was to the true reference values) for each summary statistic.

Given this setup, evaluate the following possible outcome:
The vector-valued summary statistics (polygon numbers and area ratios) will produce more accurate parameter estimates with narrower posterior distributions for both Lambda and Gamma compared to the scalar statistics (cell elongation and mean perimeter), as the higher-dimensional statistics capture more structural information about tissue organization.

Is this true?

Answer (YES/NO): YES